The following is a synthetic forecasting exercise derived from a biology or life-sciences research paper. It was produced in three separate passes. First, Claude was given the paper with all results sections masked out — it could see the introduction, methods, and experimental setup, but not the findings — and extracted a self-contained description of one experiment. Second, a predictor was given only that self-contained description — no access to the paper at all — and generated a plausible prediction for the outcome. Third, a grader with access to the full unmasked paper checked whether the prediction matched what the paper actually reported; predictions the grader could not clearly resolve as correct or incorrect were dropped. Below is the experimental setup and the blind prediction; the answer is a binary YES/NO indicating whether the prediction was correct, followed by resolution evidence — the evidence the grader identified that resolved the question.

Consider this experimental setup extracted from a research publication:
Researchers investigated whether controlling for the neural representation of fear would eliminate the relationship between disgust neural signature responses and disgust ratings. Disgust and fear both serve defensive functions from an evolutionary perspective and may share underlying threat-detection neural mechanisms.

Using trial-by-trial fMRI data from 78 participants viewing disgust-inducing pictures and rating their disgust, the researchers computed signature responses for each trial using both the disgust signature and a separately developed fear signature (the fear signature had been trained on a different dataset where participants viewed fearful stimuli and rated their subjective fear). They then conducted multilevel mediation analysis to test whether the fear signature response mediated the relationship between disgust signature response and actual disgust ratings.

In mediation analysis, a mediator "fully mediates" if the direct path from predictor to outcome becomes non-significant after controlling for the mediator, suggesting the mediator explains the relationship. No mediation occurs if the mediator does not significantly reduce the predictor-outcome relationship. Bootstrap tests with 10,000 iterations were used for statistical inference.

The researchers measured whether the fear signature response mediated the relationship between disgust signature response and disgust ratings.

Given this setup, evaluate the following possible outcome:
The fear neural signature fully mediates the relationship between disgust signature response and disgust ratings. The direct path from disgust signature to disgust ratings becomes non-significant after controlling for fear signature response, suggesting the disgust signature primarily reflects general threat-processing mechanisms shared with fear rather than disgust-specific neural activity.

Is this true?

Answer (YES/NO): NO